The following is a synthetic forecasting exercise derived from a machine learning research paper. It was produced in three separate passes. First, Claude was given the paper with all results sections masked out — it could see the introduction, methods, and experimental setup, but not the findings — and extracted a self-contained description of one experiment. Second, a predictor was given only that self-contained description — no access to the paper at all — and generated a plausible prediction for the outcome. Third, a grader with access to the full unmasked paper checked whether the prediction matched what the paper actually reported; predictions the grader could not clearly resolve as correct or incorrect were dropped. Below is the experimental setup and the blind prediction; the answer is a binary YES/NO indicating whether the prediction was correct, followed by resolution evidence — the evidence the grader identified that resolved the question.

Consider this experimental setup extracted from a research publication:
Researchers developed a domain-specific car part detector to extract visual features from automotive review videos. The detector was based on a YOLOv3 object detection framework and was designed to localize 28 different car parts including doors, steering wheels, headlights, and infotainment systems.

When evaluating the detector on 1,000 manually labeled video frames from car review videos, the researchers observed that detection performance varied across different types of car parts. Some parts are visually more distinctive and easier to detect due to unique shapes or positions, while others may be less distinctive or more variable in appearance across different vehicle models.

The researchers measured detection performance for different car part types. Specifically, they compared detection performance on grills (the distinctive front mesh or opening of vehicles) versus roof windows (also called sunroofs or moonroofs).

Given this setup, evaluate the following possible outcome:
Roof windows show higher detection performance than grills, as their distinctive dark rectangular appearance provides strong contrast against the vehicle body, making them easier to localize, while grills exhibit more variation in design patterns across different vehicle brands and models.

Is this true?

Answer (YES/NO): NO